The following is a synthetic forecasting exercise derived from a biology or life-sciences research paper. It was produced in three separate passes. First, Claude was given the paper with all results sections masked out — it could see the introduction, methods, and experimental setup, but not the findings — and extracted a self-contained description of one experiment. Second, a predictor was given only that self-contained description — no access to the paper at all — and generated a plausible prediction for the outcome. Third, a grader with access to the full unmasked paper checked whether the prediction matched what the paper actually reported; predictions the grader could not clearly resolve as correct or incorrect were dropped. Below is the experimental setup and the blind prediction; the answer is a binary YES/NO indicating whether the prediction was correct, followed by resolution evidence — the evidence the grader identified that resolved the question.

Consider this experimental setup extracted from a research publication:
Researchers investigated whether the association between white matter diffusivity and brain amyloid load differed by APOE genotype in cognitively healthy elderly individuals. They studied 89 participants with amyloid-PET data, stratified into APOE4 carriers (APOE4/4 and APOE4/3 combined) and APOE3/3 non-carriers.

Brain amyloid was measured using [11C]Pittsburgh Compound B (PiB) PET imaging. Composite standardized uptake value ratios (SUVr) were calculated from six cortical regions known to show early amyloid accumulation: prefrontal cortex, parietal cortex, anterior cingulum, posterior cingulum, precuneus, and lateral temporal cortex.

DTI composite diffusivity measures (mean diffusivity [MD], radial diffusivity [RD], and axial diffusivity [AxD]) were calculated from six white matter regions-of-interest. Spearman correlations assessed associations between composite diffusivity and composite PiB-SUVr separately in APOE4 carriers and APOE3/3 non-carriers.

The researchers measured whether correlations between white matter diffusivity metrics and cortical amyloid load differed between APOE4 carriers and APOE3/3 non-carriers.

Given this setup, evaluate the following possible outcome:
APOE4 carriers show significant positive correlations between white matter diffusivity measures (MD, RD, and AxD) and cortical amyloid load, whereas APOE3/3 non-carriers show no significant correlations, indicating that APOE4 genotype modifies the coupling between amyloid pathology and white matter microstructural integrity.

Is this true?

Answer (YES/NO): YES